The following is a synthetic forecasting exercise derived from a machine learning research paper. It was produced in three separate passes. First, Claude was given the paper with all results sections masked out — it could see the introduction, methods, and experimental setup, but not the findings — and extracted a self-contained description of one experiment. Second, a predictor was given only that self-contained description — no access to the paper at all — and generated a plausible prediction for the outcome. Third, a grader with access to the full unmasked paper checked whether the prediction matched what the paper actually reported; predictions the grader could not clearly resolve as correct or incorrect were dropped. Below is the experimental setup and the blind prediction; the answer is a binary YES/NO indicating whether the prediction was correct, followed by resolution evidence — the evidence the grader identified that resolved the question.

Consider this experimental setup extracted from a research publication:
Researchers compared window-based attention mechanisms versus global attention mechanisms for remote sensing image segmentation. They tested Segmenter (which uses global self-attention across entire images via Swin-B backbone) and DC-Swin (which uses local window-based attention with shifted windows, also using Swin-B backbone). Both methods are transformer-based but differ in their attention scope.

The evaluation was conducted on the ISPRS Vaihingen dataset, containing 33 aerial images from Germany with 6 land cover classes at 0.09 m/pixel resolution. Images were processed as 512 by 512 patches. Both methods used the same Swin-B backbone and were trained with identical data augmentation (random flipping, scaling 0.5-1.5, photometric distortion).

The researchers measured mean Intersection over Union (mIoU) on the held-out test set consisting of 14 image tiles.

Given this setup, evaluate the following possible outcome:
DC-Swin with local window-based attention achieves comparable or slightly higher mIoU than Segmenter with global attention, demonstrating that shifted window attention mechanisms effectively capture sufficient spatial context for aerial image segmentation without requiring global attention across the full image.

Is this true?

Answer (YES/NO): NO